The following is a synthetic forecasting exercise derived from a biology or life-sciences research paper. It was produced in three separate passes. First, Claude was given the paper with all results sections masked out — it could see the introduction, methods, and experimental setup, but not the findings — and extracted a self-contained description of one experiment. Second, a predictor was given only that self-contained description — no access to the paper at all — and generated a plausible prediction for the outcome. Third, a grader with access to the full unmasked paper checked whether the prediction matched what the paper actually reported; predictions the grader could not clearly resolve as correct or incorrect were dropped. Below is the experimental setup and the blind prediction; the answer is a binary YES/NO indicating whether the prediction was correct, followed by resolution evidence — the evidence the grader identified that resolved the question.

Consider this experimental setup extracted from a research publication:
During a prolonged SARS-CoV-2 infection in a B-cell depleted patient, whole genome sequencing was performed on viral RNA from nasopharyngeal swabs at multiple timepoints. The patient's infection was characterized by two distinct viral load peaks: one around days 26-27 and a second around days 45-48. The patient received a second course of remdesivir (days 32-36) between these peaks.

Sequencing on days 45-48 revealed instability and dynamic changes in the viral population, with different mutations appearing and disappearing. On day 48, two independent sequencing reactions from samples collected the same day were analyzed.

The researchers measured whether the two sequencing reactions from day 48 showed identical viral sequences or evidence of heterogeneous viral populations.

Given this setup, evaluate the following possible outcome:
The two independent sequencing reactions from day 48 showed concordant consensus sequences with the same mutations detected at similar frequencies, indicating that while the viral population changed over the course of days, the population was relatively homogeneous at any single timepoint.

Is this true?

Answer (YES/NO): NO